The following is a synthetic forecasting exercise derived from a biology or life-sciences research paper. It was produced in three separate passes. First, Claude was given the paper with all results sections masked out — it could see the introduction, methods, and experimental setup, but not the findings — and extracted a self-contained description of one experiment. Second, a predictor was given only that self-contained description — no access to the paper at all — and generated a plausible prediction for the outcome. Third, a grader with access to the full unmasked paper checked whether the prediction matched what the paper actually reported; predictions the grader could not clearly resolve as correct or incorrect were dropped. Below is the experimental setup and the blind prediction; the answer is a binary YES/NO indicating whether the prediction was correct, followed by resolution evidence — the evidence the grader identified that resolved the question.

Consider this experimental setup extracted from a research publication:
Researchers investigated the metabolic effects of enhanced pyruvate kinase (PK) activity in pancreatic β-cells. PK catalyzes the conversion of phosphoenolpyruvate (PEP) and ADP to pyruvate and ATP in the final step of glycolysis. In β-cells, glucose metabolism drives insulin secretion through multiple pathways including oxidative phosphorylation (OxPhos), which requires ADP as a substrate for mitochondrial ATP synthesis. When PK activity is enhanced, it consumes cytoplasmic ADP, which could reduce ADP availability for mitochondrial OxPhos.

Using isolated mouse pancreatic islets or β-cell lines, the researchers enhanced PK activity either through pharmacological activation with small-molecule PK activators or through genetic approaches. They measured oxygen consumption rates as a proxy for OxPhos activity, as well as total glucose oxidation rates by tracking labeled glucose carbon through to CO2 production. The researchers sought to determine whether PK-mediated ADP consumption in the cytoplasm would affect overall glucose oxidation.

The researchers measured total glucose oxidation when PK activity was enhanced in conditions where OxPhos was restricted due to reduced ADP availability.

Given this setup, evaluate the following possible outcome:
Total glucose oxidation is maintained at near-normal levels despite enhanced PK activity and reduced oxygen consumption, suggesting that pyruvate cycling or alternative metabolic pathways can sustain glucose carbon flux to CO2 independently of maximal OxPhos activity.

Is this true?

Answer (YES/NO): NO